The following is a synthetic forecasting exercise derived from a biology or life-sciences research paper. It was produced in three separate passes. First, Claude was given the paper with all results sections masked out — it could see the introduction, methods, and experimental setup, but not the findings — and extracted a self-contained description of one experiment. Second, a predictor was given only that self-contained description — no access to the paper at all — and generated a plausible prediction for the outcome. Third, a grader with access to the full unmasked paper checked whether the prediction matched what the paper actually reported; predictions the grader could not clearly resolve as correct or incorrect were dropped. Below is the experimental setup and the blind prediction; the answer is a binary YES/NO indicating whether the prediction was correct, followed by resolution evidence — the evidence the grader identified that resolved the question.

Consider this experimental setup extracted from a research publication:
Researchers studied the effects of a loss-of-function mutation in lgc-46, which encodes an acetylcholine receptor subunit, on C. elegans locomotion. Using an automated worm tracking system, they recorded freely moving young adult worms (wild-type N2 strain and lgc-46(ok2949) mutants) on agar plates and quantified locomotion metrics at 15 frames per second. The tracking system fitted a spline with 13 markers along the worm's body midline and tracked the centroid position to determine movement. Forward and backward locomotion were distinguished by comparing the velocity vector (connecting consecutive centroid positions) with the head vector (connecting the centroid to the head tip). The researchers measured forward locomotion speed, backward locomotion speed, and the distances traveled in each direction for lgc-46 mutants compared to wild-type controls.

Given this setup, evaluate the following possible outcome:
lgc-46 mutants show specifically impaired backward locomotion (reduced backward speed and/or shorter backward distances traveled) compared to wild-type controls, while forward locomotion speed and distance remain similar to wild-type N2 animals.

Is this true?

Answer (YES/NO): NO